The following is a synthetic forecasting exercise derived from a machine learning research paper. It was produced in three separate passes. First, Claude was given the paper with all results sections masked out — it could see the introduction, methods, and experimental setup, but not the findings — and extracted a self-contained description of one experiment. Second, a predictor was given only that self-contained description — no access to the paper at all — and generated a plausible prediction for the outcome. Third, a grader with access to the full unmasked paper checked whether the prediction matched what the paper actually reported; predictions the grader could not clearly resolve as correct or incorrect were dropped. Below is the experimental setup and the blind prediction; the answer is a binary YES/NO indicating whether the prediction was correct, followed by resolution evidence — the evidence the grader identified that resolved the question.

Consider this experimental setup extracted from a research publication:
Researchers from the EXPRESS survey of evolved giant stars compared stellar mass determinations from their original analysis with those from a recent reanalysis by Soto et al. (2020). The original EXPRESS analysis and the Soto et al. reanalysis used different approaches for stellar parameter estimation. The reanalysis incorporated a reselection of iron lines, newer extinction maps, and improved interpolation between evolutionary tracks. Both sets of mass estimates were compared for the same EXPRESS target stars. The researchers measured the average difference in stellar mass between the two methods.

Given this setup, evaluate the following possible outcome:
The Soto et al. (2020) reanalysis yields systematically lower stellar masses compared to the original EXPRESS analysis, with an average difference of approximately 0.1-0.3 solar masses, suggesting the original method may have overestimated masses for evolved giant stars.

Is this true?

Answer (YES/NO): YES